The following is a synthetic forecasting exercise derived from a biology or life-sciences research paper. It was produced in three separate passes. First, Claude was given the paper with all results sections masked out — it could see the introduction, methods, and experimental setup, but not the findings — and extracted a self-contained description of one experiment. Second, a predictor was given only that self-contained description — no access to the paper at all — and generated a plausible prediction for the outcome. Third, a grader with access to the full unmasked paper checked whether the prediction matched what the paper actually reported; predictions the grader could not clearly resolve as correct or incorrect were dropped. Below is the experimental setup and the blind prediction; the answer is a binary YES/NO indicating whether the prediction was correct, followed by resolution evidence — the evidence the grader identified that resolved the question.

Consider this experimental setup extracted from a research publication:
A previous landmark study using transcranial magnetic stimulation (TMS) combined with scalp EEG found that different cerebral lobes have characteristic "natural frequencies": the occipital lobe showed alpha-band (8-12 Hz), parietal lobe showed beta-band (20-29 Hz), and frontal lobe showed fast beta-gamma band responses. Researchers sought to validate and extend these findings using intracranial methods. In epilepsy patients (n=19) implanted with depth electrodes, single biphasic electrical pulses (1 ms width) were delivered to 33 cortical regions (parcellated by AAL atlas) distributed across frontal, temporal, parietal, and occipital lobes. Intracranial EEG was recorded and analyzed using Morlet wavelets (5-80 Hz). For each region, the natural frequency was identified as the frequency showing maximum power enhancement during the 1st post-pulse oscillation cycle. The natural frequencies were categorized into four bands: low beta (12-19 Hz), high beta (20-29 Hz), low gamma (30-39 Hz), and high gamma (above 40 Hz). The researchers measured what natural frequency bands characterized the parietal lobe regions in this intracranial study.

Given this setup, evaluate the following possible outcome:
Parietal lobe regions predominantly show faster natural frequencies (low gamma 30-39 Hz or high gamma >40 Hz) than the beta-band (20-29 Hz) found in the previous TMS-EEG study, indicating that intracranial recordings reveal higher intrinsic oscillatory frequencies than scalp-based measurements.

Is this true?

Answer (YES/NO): YES